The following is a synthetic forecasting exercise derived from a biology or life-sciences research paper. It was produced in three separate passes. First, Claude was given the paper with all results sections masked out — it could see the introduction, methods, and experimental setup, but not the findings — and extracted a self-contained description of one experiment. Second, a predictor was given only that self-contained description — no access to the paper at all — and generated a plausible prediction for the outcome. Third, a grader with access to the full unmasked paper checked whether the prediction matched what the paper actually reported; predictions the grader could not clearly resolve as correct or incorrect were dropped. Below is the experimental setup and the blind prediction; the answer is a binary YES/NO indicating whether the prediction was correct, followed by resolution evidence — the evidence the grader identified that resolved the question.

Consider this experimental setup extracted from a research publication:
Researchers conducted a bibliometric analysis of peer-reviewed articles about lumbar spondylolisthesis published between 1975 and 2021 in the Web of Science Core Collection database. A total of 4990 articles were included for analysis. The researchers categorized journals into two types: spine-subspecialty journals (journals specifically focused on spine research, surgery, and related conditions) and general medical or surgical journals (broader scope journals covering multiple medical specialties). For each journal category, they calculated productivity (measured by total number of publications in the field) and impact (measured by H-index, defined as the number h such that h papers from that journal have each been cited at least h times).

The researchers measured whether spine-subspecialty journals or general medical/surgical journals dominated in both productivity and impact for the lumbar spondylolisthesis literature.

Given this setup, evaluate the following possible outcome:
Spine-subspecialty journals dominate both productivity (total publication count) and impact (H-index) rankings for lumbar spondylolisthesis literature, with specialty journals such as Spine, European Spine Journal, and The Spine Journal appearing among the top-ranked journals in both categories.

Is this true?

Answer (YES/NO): NO